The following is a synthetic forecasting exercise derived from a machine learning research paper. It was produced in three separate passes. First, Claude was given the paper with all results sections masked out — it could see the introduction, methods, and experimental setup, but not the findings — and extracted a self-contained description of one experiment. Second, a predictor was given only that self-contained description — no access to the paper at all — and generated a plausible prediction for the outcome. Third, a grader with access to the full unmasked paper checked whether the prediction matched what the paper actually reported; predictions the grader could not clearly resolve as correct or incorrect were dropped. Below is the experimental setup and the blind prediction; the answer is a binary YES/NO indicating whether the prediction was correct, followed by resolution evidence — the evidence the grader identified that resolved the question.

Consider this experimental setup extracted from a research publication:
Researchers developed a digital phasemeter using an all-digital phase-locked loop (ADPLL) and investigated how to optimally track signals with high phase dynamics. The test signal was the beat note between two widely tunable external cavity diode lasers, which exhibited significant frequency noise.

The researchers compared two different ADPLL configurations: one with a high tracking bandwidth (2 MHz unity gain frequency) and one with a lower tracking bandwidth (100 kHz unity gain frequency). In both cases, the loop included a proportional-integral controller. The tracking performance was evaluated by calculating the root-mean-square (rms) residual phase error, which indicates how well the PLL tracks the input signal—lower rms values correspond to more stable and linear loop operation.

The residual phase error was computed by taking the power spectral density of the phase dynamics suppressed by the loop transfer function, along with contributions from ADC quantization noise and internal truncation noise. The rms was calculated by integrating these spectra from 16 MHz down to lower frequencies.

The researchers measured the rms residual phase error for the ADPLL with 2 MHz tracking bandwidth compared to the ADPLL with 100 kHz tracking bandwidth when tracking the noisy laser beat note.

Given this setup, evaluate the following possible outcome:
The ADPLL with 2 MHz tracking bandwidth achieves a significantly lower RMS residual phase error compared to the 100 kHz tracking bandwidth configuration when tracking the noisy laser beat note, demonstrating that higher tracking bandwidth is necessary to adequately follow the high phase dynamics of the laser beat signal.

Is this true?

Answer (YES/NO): YES